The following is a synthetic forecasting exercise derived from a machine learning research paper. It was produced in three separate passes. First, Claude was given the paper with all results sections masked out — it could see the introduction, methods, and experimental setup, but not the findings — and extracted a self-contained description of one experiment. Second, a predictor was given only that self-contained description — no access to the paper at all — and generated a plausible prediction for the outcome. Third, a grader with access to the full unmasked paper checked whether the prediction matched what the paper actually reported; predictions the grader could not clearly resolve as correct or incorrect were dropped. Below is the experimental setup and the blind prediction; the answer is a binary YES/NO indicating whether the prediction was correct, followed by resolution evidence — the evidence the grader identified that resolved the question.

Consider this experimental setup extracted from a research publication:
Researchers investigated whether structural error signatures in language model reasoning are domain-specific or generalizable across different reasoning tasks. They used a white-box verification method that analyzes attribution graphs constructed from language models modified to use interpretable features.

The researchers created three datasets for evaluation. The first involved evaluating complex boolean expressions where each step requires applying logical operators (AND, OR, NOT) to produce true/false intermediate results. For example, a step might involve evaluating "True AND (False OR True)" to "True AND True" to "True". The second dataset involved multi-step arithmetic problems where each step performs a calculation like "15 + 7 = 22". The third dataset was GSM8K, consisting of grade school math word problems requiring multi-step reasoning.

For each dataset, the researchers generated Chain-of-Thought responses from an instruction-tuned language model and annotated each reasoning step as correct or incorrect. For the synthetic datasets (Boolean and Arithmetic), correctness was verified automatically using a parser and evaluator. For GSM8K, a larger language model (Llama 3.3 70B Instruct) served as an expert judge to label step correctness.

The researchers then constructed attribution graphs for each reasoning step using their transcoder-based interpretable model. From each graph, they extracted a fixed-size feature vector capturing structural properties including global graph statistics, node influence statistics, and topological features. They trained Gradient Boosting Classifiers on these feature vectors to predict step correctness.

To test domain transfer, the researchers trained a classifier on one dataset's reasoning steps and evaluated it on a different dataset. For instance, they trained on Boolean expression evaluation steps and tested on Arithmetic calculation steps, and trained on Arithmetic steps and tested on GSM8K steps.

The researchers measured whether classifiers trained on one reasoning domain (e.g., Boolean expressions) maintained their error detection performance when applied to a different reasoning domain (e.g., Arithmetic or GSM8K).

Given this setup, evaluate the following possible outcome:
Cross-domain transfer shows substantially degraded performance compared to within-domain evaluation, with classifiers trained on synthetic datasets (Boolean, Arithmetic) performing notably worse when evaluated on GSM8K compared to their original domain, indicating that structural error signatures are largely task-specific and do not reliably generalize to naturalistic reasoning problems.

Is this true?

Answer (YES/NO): YES